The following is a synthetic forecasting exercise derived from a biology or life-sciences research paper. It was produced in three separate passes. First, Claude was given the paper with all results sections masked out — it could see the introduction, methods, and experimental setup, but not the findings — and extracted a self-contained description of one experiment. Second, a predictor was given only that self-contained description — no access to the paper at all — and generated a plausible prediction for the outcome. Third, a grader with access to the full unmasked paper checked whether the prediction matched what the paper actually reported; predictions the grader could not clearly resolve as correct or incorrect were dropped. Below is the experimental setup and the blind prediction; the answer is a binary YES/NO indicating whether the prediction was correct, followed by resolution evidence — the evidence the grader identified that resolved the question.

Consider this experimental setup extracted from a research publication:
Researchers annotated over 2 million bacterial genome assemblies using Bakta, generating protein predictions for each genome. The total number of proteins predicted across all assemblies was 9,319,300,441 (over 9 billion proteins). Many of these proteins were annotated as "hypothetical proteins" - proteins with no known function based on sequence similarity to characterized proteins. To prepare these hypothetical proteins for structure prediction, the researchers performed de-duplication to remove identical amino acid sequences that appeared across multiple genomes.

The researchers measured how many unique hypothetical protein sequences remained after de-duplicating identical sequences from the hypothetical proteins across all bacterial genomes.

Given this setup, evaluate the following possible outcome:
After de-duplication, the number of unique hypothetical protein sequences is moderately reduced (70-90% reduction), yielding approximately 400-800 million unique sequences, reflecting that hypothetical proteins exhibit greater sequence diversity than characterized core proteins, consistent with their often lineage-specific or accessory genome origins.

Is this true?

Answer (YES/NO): NO